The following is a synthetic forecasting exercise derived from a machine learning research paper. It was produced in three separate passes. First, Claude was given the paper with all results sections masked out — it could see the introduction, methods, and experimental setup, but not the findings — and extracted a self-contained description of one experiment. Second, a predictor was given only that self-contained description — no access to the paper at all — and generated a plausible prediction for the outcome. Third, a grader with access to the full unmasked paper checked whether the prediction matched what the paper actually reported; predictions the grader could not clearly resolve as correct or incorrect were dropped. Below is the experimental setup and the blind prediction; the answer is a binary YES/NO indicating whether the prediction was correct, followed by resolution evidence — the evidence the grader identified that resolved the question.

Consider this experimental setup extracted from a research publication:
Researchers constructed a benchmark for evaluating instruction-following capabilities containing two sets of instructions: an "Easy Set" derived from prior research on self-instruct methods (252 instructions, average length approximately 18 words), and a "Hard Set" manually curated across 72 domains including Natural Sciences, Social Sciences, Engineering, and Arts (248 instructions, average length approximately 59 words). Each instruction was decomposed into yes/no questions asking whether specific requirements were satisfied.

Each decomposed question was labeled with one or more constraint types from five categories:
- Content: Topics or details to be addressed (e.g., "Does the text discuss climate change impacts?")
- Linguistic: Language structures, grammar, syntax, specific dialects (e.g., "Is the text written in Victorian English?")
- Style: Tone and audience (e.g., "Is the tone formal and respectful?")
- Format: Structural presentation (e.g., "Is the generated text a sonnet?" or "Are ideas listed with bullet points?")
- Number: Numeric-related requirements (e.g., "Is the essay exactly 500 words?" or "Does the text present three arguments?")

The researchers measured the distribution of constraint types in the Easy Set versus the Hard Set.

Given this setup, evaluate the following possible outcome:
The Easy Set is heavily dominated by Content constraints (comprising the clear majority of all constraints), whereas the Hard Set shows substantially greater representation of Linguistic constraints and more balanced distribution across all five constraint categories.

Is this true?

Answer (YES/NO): NO